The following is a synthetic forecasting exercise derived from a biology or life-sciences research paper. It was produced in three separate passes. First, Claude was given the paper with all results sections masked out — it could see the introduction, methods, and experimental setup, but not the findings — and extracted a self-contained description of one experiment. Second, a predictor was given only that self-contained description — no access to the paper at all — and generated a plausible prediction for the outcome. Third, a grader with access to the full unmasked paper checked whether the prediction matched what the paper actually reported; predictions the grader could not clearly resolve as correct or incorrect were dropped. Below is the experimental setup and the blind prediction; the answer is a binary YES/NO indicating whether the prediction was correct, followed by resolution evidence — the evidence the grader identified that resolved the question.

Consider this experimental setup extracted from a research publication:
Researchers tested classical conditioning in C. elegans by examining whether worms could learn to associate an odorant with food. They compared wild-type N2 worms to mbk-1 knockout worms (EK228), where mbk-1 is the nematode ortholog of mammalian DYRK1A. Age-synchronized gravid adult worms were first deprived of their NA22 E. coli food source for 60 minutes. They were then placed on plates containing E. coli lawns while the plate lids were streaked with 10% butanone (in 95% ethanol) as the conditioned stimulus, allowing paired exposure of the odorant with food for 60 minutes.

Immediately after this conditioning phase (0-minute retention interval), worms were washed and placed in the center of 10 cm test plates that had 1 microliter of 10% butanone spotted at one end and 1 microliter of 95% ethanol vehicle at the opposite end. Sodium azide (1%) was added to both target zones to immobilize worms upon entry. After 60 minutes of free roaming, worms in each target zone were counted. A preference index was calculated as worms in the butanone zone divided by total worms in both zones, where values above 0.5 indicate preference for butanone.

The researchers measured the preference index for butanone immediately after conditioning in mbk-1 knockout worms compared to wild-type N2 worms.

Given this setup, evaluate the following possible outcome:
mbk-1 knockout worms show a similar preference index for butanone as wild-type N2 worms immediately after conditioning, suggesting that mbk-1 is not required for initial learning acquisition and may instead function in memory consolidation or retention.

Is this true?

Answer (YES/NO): YES